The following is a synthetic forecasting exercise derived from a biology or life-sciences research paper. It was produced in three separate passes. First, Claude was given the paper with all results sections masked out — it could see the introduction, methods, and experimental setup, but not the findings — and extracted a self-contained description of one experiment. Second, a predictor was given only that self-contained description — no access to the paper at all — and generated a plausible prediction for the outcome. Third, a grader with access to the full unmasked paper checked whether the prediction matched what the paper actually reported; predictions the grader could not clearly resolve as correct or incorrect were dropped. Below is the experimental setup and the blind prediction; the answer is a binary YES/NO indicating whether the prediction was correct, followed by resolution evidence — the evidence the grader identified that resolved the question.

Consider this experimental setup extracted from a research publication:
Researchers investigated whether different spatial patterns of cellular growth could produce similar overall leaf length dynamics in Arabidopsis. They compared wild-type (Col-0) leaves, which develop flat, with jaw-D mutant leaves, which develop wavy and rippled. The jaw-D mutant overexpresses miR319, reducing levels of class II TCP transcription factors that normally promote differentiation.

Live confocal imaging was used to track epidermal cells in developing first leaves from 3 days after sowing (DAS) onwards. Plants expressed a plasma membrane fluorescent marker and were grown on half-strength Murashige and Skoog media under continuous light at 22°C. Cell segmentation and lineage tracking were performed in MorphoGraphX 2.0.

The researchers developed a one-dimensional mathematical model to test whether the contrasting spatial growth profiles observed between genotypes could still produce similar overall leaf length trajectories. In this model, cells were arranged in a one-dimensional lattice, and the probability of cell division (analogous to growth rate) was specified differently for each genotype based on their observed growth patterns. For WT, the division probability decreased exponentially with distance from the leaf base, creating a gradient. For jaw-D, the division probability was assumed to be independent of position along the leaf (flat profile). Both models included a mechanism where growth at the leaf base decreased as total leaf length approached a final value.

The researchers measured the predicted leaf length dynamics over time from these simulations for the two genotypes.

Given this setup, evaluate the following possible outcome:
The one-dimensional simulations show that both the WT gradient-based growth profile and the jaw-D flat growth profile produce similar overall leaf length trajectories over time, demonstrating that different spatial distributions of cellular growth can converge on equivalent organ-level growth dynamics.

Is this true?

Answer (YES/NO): YES